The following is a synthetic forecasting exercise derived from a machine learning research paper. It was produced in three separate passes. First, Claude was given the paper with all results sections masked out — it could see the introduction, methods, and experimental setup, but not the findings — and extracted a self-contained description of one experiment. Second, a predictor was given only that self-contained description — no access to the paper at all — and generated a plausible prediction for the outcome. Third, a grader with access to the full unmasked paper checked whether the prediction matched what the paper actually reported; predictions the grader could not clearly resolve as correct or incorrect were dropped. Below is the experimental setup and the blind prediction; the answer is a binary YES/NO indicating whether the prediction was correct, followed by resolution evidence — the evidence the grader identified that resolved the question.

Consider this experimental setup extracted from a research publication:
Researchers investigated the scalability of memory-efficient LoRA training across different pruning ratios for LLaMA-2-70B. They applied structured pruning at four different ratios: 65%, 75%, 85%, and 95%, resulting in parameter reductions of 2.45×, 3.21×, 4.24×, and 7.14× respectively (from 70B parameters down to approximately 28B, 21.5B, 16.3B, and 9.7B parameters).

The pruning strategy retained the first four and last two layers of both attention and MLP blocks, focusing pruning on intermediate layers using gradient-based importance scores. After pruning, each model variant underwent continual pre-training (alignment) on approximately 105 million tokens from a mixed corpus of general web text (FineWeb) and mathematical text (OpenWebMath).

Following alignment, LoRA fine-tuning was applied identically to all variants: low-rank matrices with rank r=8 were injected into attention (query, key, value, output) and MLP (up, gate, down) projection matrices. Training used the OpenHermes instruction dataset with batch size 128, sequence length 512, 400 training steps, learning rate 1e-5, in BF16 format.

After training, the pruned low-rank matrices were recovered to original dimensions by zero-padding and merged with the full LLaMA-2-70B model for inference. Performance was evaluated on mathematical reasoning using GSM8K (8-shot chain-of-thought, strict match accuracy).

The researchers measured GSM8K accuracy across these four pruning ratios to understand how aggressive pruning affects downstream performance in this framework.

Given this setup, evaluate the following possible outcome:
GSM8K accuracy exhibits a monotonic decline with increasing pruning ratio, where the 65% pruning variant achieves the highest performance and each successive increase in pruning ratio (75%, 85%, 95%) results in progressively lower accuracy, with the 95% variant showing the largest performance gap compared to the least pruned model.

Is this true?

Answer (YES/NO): NO